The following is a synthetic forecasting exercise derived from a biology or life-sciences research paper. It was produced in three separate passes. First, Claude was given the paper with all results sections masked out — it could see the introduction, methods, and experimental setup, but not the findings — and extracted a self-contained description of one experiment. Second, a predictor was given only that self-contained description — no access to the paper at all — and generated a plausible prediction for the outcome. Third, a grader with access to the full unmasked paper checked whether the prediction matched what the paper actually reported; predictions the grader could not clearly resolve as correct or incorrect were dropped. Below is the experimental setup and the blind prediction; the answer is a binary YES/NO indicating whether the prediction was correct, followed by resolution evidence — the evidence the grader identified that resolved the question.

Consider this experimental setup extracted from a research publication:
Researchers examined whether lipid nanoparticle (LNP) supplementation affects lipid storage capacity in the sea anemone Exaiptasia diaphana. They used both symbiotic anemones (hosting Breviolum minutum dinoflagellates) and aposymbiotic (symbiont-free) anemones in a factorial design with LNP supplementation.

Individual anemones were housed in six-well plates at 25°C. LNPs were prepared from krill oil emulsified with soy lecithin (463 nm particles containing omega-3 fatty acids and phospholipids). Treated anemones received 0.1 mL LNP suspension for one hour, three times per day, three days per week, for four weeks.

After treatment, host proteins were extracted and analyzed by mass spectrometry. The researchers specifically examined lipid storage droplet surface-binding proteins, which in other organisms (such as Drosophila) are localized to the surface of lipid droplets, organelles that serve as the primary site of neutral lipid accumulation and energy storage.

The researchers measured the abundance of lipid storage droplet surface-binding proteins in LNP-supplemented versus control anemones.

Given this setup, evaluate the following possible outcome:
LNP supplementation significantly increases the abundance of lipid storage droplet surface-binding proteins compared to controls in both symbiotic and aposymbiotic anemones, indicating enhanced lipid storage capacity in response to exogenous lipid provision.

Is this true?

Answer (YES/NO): YES